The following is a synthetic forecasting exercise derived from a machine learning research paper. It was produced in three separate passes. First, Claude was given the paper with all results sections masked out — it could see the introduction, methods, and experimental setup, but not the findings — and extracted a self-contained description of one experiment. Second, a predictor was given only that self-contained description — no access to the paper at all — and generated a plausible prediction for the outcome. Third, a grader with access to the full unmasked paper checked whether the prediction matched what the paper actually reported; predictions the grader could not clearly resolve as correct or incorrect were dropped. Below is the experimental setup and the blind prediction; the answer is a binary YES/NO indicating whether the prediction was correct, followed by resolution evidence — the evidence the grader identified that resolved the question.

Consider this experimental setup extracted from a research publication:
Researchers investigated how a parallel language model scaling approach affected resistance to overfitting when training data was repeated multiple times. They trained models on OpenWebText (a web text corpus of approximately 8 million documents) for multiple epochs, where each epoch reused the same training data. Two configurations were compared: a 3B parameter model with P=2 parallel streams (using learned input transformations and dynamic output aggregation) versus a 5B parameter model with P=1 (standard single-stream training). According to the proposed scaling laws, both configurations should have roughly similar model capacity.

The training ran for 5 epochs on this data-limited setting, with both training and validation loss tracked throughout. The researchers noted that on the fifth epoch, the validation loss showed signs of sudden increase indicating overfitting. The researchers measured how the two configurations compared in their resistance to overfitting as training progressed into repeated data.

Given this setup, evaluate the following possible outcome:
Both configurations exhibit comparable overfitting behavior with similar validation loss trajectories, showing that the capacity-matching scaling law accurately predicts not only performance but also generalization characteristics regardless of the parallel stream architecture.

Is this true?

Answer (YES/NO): NO